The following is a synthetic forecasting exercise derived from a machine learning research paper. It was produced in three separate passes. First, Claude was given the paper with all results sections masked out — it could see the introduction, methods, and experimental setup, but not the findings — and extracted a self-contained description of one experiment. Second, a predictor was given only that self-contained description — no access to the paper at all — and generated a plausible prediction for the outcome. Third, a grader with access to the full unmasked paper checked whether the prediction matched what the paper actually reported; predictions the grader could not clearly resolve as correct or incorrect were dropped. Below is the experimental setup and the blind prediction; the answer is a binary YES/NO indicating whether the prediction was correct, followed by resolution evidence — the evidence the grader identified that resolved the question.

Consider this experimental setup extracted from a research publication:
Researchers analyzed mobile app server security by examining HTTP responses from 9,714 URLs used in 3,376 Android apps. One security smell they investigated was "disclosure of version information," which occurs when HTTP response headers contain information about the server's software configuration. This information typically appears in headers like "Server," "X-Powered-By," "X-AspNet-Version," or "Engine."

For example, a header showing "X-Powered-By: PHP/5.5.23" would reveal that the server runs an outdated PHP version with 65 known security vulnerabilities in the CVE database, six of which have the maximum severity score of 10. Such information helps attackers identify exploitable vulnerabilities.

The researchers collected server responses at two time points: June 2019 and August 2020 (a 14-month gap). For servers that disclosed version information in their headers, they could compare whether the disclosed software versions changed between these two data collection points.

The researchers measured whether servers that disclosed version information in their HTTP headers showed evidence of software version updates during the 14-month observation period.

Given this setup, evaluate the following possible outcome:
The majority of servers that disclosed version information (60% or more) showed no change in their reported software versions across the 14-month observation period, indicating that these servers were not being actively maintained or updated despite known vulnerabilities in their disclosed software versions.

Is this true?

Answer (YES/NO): YES